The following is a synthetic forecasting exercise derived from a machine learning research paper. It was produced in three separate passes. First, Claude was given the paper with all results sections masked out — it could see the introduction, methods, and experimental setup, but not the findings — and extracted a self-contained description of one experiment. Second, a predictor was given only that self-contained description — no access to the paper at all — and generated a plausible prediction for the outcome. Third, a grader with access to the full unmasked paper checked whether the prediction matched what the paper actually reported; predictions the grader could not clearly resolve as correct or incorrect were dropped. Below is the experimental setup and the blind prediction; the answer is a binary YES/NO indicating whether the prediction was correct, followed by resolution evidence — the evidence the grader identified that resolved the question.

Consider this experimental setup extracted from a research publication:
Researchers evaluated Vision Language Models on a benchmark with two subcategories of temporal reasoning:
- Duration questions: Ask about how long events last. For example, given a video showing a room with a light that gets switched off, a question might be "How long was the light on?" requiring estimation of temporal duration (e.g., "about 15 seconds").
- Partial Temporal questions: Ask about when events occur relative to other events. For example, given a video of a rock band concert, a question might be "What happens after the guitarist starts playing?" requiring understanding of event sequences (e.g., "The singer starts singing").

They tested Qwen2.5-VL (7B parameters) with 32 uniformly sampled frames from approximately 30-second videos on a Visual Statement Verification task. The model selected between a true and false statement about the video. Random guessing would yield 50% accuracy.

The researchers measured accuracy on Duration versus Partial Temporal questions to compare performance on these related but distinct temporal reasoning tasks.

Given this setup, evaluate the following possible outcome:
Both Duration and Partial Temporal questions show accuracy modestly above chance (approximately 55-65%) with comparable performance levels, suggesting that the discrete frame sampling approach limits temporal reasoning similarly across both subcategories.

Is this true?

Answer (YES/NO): NO